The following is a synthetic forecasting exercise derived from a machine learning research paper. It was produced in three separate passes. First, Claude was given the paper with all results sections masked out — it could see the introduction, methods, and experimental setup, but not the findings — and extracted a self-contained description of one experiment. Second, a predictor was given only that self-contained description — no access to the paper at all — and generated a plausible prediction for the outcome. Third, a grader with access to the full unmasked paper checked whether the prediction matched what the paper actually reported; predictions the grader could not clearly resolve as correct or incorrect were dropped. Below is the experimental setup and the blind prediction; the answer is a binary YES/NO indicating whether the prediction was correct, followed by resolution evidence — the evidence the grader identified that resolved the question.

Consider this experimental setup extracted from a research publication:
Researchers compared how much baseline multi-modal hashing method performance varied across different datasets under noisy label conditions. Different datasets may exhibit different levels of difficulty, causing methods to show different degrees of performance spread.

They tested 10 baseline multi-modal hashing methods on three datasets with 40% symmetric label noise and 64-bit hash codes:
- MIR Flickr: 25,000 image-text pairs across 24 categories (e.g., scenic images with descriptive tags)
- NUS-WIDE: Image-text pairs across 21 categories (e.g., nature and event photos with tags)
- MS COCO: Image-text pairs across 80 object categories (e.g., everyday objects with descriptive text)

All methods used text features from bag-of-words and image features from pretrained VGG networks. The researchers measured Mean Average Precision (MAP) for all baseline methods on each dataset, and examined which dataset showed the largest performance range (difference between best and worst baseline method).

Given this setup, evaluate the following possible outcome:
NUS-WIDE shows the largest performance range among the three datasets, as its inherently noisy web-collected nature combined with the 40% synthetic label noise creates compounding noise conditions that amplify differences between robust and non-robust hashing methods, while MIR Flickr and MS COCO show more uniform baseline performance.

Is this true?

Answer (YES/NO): NO